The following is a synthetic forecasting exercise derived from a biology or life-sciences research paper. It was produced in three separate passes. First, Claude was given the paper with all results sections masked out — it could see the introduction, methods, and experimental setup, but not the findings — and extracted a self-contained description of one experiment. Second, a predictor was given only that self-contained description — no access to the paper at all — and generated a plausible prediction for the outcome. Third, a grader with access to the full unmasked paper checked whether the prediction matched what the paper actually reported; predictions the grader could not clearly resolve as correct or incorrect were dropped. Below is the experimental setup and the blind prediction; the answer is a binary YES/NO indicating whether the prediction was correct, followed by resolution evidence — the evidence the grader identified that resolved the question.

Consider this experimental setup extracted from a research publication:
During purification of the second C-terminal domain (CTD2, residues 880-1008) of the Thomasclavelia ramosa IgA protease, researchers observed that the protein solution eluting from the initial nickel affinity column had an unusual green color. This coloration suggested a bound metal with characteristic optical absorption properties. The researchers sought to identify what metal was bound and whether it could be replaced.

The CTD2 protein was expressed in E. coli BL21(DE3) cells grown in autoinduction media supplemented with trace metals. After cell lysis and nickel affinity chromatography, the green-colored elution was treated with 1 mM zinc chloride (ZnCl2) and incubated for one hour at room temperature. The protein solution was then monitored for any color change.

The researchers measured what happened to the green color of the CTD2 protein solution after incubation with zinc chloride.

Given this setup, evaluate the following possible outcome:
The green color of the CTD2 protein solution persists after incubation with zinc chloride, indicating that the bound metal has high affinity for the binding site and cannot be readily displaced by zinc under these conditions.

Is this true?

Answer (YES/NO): NO